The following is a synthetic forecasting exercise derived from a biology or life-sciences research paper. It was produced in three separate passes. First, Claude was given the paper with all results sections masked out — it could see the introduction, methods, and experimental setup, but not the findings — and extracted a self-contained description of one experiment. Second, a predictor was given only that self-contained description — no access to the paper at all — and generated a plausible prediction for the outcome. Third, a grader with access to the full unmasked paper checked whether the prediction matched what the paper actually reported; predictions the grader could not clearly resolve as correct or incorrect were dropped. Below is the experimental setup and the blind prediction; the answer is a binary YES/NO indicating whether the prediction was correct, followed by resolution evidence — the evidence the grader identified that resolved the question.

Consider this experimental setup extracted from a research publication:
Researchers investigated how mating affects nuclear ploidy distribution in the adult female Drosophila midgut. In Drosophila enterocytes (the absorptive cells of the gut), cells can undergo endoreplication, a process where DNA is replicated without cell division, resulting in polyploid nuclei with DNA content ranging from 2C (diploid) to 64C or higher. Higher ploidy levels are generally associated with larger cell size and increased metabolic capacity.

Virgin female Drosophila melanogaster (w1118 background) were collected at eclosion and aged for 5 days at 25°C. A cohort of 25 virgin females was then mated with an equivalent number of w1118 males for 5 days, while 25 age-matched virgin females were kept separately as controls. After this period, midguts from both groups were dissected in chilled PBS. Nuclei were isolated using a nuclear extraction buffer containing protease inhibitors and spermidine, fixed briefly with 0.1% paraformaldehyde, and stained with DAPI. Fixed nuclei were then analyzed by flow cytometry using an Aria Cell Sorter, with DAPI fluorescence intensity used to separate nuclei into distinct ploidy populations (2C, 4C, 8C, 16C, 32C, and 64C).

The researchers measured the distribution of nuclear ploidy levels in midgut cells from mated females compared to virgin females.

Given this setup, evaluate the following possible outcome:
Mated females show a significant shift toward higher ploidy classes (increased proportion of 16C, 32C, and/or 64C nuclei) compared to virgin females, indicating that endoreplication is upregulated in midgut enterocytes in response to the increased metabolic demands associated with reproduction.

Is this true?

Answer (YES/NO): NO